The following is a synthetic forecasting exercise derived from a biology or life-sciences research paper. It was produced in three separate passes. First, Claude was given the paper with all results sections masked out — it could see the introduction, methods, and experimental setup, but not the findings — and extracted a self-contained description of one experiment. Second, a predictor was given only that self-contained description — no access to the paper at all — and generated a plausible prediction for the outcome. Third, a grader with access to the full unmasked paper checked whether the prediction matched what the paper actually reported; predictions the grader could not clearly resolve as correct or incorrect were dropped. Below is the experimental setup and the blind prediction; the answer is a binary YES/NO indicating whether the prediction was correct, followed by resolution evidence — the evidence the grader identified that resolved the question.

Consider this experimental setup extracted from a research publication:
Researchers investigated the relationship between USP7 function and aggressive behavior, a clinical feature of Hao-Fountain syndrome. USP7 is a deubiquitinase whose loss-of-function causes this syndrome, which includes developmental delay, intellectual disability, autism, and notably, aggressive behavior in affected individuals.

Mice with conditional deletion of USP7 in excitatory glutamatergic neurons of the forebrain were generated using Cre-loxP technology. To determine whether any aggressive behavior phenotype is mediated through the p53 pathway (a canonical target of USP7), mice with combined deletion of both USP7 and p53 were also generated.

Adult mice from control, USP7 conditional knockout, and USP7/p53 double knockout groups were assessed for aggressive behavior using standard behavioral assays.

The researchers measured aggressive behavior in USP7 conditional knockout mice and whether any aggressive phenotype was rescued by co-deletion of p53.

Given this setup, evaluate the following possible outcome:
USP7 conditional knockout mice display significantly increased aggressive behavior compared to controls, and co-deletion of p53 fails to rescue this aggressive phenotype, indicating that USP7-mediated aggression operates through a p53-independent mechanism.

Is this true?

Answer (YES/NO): YES